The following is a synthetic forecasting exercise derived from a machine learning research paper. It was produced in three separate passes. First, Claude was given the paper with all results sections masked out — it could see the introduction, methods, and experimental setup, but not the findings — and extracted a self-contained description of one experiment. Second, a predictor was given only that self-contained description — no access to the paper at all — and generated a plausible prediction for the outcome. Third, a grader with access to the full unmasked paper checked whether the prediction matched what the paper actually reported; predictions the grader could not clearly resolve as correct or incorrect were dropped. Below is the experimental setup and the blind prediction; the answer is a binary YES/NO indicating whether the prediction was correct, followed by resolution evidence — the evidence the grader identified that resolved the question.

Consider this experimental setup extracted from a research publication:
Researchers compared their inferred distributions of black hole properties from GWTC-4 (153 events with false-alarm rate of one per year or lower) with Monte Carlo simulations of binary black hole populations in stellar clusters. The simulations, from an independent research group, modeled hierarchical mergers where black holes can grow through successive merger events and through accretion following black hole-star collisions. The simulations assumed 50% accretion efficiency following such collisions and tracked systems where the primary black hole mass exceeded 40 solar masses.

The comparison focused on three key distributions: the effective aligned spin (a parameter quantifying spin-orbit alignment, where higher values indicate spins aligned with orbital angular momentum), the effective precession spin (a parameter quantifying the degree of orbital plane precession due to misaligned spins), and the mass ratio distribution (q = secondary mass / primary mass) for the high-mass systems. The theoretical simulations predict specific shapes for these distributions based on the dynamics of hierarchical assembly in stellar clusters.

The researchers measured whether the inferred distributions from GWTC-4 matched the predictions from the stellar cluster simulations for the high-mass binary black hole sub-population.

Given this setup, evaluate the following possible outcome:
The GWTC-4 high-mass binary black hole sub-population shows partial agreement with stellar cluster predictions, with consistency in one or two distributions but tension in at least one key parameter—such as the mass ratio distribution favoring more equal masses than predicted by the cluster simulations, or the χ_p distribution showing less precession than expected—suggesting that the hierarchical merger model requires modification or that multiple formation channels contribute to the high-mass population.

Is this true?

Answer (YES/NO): YES